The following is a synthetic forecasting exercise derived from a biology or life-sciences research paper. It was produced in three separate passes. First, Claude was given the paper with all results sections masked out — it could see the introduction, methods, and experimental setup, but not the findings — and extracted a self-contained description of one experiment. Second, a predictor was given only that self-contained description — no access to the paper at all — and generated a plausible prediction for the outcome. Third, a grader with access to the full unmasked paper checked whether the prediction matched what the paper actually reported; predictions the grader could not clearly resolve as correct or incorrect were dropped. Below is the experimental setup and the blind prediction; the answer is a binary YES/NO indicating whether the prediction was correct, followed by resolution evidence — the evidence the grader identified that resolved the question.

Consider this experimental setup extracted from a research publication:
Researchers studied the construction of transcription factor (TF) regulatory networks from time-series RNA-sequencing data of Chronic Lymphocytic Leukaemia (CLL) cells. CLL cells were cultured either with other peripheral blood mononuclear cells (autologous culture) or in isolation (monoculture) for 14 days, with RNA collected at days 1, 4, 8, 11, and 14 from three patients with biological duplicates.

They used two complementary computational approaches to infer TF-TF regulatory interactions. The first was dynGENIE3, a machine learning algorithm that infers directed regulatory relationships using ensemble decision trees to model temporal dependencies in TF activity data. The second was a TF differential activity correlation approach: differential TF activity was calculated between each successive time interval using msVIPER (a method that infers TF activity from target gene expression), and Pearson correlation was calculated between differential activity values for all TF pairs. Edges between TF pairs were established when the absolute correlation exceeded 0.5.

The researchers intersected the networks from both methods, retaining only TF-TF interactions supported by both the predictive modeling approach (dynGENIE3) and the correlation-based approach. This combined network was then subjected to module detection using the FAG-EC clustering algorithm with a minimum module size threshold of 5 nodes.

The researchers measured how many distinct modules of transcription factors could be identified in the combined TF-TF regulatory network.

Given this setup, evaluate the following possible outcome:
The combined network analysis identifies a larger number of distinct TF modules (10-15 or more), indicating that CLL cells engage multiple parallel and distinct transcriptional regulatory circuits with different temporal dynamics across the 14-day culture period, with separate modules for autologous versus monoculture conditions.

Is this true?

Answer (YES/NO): YES